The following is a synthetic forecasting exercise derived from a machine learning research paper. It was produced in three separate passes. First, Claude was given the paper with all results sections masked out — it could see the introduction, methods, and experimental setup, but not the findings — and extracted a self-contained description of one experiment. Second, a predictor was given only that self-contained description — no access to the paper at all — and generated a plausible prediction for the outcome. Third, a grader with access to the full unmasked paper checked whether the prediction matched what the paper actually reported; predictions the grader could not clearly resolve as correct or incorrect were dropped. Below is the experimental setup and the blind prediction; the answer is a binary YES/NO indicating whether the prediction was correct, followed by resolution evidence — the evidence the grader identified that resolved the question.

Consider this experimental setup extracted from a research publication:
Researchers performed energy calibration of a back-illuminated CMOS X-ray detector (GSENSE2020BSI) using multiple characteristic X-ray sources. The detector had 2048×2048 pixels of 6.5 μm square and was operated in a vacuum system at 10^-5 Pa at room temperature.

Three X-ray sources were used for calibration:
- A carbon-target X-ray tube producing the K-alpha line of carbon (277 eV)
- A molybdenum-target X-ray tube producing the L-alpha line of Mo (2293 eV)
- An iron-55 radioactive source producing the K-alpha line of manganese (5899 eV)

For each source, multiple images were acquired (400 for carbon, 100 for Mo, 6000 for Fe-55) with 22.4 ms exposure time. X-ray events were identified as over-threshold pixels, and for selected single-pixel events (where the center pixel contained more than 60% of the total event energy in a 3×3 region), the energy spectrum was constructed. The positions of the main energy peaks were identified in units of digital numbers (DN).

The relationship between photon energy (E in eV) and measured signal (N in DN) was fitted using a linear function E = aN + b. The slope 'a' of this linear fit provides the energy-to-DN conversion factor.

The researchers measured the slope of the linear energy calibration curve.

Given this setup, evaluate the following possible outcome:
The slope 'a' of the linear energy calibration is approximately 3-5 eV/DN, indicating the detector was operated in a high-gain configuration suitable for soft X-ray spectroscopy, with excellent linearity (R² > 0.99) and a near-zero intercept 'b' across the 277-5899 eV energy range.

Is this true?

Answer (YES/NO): NO